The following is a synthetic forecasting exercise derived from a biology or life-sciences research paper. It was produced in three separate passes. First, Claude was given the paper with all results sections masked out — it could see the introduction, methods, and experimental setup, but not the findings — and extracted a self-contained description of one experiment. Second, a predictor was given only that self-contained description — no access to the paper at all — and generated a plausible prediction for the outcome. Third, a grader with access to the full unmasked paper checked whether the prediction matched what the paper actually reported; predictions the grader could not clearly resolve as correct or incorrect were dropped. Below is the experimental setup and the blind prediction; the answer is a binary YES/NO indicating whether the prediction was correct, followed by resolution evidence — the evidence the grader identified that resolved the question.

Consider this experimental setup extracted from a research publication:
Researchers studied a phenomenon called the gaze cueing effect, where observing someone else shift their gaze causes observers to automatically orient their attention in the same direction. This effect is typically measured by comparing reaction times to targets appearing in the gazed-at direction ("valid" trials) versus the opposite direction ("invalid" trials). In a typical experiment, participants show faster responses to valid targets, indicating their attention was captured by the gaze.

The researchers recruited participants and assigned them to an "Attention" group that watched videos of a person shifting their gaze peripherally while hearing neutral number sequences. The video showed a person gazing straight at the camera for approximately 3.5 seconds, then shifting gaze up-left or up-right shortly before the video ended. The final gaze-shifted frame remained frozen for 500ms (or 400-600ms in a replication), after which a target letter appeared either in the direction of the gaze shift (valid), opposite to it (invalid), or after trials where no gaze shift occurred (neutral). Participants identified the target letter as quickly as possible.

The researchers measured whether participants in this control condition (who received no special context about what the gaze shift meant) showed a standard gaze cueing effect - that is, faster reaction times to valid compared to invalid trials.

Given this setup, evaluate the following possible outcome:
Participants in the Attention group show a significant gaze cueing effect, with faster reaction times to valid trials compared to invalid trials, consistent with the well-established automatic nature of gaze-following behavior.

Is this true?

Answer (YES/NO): YES